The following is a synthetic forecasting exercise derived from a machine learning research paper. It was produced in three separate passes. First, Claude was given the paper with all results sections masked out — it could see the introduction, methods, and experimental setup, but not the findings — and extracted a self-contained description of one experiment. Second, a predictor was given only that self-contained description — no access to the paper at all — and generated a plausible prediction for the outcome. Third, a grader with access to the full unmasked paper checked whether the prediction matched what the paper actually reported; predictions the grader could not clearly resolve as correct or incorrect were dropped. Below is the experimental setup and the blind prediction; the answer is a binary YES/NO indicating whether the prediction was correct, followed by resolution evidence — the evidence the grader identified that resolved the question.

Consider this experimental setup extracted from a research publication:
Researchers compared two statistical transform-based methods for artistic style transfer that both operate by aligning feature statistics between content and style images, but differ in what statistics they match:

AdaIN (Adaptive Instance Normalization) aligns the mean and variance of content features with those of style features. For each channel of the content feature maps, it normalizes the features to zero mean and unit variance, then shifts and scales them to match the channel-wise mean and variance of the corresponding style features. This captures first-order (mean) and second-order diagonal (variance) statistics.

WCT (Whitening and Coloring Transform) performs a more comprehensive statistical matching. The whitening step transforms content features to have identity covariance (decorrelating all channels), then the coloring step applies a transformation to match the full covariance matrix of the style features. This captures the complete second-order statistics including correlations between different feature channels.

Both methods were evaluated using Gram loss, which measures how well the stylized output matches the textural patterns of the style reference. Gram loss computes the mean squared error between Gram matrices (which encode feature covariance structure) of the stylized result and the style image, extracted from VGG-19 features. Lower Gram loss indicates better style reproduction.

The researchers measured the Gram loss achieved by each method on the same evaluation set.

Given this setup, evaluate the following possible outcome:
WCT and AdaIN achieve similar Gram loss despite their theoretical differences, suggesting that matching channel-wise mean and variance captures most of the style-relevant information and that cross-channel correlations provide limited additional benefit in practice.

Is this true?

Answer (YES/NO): NO